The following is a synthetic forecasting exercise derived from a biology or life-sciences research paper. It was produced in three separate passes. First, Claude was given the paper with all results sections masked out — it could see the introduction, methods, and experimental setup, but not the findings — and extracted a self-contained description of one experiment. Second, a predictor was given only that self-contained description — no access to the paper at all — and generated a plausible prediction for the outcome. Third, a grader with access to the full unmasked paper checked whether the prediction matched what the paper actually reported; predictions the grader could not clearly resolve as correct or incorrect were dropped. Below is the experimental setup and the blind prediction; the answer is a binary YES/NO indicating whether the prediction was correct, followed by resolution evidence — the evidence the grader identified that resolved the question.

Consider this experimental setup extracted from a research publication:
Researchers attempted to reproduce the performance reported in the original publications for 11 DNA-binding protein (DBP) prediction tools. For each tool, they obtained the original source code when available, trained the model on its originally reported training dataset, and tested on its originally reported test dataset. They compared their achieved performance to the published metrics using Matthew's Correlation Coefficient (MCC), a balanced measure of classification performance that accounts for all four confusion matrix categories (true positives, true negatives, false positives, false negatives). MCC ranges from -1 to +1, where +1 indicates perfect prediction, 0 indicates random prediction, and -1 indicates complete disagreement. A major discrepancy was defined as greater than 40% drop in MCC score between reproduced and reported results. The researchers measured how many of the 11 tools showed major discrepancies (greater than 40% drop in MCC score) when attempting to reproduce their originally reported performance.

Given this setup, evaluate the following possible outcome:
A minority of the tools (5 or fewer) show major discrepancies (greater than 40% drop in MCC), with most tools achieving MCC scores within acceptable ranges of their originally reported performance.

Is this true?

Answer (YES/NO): YES